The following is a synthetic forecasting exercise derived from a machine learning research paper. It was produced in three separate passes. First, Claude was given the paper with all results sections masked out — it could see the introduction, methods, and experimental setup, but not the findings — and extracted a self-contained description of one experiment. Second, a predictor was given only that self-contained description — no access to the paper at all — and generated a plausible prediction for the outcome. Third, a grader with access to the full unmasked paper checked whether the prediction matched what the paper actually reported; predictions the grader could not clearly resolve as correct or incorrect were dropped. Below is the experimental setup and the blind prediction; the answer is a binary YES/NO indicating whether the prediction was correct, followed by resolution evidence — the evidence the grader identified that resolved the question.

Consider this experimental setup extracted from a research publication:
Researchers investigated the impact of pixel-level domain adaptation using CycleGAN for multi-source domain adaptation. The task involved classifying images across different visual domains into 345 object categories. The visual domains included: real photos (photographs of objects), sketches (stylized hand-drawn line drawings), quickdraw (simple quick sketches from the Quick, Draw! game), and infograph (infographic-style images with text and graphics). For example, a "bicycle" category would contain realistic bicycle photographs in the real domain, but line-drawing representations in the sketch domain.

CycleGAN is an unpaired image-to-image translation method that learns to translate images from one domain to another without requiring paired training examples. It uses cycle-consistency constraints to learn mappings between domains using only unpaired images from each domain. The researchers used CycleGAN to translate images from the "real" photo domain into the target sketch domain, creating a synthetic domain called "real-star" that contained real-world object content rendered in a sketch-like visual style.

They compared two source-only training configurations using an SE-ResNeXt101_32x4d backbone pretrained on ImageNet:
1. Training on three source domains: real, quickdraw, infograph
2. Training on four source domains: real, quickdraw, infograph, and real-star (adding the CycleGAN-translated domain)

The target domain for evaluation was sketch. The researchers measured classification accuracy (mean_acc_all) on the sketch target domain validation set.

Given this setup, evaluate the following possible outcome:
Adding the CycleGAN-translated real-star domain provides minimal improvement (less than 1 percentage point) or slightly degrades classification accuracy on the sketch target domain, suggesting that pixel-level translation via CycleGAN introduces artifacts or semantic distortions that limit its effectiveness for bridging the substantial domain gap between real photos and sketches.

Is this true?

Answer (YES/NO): NO